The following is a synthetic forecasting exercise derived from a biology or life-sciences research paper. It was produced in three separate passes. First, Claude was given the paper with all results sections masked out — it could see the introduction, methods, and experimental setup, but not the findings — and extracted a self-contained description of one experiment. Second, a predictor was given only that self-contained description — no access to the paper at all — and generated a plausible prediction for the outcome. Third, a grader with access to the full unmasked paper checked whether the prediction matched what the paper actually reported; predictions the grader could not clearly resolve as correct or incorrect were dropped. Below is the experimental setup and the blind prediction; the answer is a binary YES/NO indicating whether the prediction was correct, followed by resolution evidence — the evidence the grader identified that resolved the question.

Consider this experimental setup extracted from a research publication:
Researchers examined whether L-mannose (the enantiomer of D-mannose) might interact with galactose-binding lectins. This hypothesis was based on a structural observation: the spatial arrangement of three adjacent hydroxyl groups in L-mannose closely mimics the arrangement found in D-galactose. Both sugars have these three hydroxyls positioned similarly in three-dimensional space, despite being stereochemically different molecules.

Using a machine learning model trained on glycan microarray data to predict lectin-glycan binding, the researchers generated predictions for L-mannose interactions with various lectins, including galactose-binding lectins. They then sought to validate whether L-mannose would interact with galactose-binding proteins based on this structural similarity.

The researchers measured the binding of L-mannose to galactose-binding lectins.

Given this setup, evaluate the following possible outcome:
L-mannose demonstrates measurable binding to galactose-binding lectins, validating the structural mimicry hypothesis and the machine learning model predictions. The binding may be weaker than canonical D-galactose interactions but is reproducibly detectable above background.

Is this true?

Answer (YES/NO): YES